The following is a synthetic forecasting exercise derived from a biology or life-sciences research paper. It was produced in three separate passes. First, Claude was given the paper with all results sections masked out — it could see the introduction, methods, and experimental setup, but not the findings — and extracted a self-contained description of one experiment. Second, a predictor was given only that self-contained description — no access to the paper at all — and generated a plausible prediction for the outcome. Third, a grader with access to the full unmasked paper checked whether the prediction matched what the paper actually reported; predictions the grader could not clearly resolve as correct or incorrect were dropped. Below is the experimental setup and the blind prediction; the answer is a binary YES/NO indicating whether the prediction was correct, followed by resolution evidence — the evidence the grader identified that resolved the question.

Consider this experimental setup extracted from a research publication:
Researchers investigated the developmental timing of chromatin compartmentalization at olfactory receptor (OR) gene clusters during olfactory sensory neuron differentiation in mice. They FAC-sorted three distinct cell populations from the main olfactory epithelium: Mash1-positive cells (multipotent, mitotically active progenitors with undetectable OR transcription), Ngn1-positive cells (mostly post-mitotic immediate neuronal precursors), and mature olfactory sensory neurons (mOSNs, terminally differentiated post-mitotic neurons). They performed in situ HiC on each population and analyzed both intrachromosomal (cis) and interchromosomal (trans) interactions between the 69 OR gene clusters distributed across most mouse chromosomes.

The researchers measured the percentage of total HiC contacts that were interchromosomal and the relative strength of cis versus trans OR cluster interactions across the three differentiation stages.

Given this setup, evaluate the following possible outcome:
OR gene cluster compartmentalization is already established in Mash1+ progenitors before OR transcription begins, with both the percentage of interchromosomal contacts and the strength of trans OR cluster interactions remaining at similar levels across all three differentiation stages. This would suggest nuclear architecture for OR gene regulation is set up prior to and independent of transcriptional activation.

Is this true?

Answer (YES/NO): NO